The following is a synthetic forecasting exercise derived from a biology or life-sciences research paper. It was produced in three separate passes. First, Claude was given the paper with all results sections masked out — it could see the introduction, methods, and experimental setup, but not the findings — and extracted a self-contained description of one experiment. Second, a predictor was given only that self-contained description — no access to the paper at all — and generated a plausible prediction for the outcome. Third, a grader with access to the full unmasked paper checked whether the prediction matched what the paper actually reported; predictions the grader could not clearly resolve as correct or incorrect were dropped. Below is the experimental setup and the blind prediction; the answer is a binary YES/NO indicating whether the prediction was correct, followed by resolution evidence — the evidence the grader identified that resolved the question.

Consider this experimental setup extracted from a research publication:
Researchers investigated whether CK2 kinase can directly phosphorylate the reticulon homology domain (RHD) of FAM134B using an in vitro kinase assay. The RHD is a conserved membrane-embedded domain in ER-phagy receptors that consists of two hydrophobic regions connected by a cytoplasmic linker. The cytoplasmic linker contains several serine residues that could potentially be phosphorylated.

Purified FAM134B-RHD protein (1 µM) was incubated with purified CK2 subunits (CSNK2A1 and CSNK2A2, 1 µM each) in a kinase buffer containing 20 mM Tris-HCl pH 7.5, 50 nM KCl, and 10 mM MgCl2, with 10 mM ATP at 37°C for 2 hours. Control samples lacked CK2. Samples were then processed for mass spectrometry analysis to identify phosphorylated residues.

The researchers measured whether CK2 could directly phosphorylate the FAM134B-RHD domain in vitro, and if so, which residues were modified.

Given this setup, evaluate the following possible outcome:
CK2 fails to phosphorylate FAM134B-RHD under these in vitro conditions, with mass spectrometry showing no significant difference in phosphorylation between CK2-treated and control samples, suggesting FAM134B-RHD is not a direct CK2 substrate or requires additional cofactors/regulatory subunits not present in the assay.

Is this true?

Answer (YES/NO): NO